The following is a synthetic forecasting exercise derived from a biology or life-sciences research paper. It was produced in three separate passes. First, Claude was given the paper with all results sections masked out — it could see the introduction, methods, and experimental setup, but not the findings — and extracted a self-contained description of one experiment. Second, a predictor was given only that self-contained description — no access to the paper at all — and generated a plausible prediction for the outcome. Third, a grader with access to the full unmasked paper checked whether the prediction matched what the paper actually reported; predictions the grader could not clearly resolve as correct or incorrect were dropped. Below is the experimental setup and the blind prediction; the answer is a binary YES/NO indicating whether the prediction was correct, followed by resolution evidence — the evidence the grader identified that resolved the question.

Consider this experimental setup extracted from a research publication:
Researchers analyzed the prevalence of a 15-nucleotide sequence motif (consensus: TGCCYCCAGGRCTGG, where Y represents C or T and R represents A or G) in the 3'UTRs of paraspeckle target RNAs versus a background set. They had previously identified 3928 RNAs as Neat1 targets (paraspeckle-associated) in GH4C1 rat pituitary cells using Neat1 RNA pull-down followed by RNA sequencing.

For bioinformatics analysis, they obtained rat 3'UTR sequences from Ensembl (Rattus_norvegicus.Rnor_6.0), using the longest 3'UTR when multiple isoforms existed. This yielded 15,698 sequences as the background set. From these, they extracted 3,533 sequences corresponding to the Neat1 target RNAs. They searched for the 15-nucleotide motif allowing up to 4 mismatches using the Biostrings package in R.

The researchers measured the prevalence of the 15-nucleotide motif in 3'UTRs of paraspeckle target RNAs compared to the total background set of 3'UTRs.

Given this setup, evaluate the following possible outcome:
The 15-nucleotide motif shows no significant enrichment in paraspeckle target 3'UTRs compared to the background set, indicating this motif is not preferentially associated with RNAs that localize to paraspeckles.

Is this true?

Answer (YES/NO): YES